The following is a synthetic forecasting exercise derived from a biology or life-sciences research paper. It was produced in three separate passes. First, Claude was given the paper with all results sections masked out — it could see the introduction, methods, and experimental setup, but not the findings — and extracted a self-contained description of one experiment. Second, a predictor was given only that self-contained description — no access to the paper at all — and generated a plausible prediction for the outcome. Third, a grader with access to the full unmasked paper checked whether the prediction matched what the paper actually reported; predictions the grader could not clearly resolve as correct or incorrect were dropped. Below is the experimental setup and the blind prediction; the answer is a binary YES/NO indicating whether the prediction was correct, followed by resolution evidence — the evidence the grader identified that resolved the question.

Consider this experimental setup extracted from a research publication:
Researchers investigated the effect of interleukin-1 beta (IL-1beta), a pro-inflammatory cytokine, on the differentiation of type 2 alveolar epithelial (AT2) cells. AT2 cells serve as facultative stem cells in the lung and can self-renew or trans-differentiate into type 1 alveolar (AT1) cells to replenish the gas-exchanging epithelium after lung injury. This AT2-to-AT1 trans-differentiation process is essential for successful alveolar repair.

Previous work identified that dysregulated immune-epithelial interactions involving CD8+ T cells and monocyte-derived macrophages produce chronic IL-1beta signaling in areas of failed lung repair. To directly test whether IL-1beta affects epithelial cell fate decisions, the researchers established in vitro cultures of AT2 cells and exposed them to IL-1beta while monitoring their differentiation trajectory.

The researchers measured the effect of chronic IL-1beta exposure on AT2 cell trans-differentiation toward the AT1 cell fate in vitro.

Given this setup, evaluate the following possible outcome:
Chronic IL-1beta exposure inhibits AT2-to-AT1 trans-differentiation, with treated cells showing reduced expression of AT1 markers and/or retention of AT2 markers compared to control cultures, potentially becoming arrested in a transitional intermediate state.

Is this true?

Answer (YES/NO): YES